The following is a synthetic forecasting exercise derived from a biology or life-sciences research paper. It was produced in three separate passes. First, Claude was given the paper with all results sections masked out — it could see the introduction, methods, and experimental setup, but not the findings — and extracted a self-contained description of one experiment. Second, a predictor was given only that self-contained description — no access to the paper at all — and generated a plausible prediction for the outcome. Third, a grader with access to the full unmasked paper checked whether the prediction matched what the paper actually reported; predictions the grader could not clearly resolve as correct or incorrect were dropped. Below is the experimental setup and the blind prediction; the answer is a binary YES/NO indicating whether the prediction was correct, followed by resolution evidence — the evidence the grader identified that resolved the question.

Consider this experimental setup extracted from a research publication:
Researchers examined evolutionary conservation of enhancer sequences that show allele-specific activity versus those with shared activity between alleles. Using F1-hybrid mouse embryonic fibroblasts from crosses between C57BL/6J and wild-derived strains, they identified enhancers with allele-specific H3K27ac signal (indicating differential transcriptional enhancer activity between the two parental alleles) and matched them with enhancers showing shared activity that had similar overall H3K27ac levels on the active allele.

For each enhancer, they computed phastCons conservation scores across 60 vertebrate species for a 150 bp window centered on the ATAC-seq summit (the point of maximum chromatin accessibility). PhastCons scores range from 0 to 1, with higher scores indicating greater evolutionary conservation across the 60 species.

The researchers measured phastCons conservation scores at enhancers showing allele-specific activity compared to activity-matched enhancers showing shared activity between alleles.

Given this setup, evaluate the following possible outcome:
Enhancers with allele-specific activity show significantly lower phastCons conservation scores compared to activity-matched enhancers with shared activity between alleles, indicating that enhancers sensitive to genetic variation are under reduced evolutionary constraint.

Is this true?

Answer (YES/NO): NO